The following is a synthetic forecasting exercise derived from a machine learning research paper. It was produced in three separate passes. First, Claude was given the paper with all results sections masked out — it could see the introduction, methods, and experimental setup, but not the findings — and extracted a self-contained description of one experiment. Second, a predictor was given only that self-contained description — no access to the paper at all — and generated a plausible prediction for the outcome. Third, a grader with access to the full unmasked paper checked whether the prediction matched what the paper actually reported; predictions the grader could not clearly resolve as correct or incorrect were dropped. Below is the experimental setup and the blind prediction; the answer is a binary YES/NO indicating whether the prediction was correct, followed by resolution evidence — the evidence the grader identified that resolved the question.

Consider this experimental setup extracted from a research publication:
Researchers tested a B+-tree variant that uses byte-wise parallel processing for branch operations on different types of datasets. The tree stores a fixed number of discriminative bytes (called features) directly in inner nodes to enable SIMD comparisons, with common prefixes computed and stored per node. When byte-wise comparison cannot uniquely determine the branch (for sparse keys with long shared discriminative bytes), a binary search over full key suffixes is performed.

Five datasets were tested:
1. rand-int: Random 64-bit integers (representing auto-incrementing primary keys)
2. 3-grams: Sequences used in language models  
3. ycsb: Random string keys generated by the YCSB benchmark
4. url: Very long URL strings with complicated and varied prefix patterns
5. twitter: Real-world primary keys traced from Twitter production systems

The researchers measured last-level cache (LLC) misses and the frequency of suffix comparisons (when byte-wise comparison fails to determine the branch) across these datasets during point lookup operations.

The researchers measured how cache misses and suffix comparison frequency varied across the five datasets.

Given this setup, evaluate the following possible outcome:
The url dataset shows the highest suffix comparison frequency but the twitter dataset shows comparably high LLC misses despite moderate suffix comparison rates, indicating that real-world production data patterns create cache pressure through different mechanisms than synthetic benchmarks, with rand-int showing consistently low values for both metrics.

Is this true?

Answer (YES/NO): NO